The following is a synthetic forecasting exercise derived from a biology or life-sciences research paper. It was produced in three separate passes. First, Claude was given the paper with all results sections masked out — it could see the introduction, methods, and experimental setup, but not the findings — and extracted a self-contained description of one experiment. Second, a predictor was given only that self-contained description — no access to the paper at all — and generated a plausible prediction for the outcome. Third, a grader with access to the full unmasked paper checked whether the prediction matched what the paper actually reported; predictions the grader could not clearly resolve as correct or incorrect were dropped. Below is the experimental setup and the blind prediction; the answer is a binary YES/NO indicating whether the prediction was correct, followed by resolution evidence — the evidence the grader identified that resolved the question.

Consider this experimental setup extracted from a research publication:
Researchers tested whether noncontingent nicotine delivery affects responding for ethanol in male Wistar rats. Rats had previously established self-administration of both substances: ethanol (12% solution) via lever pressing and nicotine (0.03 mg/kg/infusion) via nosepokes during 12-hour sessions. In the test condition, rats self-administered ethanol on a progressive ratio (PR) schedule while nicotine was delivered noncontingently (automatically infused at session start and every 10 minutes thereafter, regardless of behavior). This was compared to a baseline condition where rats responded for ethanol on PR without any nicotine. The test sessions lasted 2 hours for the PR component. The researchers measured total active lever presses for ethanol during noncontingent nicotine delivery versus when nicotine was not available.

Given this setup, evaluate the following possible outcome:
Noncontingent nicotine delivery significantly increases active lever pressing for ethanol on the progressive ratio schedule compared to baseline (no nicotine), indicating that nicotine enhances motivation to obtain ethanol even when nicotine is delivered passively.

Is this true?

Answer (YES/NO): YES